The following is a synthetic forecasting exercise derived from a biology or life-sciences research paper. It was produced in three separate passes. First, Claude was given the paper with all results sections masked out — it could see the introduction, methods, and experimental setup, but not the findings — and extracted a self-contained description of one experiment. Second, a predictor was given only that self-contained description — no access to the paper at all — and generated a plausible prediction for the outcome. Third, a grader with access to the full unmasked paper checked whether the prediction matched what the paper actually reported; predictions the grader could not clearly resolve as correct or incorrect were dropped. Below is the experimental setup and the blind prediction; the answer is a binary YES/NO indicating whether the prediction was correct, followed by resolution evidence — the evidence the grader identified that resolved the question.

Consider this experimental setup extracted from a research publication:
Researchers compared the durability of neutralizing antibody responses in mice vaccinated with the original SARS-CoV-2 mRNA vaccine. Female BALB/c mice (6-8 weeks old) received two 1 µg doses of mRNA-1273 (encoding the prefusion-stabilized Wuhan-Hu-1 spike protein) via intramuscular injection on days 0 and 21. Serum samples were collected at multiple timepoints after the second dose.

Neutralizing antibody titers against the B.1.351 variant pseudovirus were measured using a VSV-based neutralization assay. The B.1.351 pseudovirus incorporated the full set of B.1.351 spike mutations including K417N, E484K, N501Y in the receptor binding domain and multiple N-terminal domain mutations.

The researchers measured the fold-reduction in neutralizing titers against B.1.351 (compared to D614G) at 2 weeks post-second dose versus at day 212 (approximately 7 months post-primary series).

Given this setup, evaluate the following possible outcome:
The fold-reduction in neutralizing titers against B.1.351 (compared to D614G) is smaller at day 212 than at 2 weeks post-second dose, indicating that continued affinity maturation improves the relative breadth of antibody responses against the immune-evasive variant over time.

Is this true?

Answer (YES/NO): NO